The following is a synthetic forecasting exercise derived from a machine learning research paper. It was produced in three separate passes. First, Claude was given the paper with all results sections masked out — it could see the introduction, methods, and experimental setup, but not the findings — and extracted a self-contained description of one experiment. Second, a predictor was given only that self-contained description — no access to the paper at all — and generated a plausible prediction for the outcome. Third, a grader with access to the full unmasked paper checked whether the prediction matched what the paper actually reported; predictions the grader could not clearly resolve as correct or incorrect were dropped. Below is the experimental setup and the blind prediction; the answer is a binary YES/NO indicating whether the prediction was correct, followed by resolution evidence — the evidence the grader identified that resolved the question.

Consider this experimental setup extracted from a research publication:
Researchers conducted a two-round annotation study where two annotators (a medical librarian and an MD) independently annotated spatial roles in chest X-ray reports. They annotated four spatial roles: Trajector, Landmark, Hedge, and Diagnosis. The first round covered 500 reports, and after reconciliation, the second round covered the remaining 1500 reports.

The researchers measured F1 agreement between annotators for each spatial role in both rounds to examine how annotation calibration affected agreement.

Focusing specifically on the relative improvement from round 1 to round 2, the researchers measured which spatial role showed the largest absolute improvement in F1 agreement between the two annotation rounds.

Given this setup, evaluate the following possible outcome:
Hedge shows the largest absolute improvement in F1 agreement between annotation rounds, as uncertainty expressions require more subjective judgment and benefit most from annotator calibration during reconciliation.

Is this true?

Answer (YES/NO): NO